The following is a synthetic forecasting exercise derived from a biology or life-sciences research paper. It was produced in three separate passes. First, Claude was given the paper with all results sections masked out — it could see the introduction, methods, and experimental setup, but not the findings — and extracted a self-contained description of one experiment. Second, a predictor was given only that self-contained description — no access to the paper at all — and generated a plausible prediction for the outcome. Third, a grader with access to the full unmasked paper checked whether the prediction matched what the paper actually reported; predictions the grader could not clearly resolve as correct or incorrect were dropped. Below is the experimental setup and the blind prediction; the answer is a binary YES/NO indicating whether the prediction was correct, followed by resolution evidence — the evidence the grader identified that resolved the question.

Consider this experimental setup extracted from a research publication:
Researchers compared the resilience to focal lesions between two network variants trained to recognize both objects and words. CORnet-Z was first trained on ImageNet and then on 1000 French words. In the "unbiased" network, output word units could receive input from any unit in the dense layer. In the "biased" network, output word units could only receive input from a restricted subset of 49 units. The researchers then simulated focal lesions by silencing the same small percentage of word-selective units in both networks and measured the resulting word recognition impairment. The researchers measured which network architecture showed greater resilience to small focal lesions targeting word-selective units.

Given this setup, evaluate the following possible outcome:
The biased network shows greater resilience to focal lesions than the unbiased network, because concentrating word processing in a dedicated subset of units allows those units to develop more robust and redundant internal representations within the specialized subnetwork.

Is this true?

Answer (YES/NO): NO